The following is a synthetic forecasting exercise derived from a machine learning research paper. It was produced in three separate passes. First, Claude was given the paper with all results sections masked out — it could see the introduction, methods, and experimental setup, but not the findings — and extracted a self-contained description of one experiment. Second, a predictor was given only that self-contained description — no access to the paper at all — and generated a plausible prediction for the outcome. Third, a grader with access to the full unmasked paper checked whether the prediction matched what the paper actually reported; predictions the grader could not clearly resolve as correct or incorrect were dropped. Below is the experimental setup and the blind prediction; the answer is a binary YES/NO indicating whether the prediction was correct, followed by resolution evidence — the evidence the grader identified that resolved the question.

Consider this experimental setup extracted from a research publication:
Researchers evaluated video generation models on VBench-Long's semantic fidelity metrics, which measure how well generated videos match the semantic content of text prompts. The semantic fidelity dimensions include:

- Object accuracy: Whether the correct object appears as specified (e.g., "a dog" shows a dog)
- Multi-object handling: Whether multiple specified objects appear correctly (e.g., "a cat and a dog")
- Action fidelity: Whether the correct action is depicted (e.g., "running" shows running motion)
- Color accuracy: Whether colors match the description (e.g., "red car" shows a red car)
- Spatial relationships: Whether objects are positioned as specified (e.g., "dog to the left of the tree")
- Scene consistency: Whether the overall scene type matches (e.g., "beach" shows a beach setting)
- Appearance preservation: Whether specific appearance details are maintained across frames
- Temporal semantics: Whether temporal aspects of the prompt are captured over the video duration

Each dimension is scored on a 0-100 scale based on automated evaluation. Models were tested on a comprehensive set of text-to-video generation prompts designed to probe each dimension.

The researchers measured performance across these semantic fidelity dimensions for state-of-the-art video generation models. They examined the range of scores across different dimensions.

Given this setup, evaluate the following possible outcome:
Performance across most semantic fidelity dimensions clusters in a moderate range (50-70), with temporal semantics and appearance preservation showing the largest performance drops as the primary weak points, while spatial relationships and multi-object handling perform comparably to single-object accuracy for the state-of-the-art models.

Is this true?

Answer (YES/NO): NO